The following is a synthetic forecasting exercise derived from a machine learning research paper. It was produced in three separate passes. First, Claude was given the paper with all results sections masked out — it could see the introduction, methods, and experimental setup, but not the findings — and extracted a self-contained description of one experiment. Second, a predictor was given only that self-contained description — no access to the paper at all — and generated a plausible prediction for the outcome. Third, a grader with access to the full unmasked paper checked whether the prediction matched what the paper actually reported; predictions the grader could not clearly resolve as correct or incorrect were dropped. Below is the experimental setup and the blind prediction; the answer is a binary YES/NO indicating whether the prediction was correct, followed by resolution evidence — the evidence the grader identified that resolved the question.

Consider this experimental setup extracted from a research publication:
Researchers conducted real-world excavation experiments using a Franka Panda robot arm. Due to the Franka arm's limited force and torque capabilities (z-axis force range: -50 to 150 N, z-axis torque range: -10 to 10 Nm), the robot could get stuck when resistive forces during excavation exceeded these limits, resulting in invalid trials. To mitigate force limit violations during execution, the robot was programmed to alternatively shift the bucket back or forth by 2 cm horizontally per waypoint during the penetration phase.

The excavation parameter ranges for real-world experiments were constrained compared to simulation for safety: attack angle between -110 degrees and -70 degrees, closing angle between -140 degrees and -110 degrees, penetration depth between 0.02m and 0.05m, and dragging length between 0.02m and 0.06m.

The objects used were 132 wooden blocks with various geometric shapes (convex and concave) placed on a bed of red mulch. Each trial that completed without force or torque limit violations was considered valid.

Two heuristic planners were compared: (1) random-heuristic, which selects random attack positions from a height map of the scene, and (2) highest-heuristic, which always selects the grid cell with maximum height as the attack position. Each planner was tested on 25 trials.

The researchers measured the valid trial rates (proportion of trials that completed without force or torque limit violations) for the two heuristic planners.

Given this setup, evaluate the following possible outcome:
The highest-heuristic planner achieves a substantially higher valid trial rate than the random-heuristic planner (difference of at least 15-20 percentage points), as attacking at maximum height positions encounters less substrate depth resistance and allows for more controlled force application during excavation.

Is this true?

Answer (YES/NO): YES